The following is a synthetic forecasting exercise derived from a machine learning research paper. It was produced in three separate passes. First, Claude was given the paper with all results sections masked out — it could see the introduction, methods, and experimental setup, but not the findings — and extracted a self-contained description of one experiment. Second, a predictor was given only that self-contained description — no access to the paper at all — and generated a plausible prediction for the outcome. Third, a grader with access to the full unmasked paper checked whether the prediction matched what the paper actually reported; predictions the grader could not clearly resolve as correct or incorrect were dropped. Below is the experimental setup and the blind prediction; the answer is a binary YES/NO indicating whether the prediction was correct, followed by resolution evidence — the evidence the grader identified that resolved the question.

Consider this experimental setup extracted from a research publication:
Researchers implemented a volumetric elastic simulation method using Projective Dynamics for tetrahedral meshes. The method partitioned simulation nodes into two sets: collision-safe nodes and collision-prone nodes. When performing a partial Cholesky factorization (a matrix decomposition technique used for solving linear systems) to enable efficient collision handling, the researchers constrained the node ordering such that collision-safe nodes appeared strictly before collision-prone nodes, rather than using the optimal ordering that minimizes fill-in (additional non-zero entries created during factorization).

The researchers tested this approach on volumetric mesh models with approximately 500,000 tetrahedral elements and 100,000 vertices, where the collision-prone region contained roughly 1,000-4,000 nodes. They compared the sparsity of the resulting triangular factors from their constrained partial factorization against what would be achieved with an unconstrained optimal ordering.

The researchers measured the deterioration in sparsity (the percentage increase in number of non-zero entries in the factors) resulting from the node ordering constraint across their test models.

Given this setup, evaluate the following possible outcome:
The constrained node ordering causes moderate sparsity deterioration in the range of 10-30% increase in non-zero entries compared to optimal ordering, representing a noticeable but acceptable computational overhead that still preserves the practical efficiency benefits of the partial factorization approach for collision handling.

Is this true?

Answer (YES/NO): NO